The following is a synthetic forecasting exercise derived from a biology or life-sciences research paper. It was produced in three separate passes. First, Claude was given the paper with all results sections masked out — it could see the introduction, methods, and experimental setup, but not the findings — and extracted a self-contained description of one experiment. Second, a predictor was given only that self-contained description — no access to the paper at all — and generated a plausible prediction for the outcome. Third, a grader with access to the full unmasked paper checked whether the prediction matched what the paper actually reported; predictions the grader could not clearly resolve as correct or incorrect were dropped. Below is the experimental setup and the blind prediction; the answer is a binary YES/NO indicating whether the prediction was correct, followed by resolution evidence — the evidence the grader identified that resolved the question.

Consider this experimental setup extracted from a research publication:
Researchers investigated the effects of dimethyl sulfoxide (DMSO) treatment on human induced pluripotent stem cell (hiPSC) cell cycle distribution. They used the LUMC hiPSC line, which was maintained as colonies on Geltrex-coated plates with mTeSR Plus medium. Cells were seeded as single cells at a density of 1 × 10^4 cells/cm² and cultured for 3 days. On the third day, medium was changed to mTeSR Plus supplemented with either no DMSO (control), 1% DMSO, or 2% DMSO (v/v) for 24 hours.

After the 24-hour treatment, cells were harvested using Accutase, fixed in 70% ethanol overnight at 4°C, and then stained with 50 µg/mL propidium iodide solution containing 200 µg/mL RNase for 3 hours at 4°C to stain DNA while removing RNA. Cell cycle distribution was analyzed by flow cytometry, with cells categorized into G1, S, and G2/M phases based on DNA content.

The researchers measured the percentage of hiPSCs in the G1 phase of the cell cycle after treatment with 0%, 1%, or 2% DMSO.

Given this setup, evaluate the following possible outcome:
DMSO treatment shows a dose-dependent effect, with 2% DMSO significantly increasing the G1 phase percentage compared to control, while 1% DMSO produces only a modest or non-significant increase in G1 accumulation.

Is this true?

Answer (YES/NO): NO